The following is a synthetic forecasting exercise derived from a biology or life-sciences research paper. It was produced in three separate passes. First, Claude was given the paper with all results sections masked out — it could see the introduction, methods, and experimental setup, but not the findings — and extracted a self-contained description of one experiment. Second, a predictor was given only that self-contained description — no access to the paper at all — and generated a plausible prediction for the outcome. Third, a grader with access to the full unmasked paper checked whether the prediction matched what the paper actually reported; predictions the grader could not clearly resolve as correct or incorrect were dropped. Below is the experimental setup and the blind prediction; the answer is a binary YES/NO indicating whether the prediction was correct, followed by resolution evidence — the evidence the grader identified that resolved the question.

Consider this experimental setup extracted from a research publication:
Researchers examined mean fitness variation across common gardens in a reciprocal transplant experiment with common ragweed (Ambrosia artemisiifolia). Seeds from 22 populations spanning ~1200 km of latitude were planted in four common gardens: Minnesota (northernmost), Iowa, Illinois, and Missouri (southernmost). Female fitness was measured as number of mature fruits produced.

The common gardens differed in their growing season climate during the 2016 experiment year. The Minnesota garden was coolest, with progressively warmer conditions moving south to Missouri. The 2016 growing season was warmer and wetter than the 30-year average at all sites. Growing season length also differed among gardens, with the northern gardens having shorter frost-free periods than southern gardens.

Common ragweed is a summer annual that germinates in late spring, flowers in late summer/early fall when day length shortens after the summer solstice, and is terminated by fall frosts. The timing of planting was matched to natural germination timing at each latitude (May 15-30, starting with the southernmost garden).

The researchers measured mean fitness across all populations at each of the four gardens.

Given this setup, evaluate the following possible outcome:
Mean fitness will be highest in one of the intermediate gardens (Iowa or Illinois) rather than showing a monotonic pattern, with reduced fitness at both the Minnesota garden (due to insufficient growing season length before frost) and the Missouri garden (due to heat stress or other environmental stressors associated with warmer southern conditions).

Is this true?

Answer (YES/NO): YES